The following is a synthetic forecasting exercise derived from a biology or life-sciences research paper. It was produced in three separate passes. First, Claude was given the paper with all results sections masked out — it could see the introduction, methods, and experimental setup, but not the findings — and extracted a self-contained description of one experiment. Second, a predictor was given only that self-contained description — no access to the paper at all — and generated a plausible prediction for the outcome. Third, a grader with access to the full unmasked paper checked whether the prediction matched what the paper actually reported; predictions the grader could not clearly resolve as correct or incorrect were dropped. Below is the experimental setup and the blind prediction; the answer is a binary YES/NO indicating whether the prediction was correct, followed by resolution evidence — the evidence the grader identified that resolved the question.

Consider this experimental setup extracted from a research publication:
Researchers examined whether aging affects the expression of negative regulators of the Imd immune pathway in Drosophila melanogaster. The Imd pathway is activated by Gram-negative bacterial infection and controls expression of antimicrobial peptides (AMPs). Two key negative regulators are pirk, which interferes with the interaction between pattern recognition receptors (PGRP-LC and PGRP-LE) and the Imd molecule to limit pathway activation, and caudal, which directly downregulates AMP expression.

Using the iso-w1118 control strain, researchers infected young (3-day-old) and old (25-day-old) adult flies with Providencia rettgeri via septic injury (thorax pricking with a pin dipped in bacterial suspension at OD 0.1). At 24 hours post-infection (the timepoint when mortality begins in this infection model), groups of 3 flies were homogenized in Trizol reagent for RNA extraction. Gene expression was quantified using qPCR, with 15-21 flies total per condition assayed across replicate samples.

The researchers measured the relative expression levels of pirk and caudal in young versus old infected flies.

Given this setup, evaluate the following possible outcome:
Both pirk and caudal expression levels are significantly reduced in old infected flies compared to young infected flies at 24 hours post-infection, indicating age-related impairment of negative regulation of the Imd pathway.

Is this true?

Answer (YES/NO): YES